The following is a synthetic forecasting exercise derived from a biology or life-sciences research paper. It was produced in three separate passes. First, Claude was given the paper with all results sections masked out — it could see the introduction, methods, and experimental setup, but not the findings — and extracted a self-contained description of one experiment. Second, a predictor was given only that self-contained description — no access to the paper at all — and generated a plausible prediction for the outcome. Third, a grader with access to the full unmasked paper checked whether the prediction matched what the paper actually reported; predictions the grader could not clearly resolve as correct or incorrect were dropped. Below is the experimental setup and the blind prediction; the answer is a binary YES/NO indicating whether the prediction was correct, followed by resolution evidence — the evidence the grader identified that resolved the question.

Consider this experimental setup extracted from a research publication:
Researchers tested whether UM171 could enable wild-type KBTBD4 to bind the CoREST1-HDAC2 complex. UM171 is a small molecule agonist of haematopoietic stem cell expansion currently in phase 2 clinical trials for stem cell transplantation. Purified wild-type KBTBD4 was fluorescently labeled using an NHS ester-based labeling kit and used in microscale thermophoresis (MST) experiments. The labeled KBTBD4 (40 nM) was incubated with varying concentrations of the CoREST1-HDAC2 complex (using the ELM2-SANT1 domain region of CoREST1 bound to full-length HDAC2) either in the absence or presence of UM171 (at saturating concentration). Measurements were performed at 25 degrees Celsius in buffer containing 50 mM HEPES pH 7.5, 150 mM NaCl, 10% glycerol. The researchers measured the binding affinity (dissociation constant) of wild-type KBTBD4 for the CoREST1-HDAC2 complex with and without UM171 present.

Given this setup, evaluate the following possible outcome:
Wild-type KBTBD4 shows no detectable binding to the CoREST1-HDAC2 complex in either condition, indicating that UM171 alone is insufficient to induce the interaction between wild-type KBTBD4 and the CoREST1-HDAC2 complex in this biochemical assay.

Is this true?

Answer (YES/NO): NO